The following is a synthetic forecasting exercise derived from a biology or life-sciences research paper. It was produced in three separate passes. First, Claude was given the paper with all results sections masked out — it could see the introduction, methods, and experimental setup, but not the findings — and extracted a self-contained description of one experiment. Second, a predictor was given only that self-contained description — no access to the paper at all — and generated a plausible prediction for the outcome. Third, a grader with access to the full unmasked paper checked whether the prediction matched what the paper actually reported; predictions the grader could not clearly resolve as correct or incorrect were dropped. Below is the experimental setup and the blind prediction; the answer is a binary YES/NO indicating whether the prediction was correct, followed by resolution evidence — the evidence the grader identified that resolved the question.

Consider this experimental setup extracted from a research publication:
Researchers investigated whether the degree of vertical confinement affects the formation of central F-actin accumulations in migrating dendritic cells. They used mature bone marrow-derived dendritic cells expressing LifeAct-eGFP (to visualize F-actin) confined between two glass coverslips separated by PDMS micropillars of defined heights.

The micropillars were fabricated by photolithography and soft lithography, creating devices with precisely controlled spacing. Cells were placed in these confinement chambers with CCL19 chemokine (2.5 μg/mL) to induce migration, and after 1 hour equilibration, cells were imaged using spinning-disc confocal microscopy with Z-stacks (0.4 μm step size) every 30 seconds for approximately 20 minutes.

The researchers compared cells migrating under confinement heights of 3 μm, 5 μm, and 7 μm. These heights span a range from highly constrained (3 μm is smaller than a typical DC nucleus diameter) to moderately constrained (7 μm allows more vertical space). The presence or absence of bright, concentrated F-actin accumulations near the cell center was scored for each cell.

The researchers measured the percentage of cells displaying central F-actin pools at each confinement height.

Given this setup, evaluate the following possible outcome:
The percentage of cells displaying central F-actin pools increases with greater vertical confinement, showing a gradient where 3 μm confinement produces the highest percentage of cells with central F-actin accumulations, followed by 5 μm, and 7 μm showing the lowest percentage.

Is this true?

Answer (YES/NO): YES